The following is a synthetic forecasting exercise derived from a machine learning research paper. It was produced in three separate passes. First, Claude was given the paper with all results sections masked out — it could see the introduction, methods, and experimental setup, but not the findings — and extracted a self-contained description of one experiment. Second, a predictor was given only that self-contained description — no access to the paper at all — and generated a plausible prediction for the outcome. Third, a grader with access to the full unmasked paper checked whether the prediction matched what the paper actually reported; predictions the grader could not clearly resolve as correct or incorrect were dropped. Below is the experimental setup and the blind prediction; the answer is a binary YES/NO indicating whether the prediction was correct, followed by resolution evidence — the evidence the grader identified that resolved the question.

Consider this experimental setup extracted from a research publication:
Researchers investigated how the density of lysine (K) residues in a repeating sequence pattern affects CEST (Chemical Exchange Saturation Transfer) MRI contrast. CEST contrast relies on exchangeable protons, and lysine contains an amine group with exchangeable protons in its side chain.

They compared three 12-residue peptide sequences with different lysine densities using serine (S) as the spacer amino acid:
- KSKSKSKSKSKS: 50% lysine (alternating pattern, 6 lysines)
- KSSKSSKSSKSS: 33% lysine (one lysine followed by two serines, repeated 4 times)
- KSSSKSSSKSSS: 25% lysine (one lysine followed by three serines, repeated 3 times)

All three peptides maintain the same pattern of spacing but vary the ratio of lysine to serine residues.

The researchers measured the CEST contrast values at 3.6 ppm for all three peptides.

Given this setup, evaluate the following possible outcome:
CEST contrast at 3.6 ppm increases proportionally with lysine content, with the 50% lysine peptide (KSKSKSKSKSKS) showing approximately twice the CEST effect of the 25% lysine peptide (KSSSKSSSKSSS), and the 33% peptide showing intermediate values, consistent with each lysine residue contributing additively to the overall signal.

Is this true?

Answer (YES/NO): NO